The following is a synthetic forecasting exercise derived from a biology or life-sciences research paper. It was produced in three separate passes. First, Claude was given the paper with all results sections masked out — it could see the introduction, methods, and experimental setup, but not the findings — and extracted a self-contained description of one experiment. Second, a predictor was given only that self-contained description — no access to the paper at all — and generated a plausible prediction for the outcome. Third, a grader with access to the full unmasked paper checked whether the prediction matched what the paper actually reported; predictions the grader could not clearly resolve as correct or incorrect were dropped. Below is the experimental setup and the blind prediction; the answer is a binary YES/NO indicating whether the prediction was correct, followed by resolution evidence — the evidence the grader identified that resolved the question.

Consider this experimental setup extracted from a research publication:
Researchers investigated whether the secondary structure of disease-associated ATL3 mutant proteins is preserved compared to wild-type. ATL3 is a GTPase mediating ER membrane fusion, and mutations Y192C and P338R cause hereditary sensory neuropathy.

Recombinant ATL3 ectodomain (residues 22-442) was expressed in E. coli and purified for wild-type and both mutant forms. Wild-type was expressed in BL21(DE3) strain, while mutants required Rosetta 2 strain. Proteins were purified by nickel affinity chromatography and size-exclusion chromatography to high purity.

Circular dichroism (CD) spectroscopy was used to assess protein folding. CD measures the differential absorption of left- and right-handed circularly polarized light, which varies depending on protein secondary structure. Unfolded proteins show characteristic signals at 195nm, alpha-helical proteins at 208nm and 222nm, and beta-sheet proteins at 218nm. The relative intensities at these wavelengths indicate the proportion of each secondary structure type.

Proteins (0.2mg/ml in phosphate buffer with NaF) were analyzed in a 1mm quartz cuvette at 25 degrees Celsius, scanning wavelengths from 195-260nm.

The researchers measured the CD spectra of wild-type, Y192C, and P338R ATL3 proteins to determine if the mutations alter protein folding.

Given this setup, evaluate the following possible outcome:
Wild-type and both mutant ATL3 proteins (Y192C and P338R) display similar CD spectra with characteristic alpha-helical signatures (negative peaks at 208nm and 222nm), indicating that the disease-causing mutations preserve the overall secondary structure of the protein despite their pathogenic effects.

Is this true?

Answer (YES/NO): YES